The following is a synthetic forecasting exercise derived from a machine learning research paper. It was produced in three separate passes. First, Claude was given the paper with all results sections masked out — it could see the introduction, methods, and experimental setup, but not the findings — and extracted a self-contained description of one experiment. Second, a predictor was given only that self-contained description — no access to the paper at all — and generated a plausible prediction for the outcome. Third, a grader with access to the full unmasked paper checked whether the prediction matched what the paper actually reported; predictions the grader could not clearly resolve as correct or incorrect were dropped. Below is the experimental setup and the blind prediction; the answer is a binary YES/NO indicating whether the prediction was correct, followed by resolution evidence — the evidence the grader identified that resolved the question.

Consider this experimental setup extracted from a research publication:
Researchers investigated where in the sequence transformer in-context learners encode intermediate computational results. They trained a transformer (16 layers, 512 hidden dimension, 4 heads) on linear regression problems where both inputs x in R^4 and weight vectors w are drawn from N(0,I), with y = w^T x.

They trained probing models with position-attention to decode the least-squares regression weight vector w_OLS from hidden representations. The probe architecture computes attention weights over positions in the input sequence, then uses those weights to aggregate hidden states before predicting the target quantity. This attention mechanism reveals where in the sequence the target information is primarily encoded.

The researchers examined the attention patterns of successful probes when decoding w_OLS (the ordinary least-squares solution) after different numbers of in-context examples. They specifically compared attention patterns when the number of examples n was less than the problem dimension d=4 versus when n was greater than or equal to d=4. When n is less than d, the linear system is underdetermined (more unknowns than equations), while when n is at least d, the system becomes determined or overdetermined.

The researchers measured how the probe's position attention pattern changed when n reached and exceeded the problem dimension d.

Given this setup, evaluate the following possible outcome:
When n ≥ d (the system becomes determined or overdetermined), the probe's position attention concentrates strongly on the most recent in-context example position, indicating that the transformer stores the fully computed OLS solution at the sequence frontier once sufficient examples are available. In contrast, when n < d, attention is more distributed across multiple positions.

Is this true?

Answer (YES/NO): NO